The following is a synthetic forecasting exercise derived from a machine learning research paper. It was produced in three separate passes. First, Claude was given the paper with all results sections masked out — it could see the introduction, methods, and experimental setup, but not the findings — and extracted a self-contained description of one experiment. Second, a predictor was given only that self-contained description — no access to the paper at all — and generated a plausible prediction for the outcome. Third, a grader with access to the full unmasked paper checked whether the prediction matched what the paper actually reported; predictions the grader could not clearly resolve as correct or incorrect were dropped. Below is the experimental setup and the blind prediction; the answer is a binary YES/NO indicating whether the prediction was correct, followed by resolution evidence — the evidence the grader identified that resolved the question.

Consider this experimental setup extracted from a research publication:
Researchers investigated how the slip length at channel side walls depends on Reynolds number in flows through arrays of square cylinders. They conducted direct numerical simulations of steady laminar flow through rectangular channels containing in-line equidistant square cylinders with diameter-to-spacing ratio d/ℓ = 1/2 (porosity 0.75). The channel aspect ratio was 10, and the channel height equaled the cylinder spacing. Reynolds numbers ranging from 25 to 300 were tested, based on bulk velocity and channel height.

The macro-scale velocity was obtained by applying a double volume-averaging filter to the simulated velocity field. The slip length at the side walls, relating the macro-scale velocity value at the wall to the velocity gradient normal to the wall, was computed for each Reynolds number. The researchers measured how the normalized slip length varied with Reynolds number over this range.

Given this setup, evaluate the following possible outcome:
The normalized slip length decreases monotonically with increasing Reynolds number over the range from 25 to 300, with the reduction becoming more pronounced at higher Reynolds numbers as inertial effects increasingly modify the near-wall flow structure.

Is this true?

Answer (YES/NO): NO